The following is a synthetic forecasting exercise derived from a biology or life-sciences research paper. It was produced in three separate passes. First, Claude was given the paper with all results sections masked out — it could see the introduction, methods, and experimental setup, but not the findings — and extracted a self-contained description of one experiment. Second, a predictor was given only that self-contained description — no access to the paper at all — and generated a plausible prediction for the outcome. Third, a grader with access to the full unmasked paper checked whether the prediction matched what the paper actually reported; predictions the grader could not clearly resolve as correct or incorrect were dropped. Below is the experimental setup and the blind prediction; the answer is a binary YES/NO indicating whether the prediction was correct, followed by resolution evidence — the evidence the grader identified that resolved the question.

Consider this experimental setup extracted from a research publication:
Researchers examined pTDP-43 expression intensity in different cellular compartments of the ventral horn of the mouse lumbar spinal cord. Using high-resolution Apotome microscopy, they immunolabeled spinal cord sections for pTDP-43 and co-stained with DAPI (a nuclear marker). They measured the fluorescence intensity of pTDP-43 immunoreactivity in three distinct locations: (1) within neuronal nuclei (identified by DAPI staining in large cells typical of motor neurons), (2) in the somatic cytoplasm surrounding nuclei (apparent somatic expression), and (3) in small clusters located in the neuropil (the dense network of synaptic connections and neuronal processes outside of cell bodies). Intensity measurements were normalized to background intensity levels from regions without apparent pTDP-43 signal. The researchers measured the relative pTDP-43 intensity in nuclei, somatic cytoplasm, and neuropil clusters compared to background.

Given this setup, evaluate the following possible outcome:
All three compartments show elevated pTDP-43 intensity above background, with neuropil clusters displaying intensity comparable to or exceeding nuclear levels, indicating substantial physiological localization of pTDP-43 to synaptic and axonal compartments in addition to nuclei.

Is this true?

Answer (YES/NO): NO